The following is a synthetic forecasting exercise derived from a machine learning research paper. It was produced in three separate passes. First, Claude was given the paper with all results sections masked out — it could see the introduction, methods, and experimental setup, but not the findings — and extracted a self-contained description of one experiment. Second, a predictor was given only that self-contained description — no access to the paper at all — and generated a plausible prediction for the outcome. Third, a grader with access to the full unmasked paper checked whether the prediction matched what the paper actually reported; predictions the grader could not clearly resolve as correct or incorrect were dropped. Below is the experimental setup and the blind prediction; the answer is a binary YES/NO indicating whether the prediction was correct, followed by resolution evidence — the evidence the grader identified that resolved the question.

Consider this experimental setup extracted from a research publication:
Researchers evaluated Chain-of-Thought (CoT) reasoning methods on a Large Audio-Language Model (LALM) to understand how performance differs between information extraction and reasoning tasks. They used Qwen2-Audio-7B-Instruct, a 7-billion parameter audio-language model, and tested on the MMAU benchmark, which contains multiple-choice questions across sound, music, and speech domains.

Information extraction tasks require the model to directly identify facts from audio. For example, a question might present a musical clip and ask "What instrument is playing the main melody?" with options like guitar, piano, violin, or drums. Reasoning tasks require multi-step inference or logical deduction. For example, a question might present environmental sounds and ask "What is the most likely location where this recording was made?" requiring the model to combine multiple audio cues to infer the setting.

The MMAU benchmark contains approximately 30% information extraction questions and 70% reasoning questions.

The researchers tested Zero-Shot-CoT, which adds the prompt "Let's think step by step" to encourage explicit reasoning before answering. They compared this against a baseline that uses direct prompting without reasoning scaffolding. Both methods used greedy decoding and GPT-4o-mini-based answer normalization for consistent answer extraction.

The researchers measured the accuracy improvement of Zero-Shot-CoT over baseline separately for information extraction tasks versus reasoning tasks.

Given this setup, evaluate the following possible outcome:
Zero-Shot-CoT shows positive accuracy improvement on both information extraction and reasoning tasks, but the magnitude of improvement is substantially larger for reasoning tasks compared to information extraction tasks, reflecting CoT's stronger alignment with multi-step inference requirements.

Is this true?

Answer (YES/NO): NO